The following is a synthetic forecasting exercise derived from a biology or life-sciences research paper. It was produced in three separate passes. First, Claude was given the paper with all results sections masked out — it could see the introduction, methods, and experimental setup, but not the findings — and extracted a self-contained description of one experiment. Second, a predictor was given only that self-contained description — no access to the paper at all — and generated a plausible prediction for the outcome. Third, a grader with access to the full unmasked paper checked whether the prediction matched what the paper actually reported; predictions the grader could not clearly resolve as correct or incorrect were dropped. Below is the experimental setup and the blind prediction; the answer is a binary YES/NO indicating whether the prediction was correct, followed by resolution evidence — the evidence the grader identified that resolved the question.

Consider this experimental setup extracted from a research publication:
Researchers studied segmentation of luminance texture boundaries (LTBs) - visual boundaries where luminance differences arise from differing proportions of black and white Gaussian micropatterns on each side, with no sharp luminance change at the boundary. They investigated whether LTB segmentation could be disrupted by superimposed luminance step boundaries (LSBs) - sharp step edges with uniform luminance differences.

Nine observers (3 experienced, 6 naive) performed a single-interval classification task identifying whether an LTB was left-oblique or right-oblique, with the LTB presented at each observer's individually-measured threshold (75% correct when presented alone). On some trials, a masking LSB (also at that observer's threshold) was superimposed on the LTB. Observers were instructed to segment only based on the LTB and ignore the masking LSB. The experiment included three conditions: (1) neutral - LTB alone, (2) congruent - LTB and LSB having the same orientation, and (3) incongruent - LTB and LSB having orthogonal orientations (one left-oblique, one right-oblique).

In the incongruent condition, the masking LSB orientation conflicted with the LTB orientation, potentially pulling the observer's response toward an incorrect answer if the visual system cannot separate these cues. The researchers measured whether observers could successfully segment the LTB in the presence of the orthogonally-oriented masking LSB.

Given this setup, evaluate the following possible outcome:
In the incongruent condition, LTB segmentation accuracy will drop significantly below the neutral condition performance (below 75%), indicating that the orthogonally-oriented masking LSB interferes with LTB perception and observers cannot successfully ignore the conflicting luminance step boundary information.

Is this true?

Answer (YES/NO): NO